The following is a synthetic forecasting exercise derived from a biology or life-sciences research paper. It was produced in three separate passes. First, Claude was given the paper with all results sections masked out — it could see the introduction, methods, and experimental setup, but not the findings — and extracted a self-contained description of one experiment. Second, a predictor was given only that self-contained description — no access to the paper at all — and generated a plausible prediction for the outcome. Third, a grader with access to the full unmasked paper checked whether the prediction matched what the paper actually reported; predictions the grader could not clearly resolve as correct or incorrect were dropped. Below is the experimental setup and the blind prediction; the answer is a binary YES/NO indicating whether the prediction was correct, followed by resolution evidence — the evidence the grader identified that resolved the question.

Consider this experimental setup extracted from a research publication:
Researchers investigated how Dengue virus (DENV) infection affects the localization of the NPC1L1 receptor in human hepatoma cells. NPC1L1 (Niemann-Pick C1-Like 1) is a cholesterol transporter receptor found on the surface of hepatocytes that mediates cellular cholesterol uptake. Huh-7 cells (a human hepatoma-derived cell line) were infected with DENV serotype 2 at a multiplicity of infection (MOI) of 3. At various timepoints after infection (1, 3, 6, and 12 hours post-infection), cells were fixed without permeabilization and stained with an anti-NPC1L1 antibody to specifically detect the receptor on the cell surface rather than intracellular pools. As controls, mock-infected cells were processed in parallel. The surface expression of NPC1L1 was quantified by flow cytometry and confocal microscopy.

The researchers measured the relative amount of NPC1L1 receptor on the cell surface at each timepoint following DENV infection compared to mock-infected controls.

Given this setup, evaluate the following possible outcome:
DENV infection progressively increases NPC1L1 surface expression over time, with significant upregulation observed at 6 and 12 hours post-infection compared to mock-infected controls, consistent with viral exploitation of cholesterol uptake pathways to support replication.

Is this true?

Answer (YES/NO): NO